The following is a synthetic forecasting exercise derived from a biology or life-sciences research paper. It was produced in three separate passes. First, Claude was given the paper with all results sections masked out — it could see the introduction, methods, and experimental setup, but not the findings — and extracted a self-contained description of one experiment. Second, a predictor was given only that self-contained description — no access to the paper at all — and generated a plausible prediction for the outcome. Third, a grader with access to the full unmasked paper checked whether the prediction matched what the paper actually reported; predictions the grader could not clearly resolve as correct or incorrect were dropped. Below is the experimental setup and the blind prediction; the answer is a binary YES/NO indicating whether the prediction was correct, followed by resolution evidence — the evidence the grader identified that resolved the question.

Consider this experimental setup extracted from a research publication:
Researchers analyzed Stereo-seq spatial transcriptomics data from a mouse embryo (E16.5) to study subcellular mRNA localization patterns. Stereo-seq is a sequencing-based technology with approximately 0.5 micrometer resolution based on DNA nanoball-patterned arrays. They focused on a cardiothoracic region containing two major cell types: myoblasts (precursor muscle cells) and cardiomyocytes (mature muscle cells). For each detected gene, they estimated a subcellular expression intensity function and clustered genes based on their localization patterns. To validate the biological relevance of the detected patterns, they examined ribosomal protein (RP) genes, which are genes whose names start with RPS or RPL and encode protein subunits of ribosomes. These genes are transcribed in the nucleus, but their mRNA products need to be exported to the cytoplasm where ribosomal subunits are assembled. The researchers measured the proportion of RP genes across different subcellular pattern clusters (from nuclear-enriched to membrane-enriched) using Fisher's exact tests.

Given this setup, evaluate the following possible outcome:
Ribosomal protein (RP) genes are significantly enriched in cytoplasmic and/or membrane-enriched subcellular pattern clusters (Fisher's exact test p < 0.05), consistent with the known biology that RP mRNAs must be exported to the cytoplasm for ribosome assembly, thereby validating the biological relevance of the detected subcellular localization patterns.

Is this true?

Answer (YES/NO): YES